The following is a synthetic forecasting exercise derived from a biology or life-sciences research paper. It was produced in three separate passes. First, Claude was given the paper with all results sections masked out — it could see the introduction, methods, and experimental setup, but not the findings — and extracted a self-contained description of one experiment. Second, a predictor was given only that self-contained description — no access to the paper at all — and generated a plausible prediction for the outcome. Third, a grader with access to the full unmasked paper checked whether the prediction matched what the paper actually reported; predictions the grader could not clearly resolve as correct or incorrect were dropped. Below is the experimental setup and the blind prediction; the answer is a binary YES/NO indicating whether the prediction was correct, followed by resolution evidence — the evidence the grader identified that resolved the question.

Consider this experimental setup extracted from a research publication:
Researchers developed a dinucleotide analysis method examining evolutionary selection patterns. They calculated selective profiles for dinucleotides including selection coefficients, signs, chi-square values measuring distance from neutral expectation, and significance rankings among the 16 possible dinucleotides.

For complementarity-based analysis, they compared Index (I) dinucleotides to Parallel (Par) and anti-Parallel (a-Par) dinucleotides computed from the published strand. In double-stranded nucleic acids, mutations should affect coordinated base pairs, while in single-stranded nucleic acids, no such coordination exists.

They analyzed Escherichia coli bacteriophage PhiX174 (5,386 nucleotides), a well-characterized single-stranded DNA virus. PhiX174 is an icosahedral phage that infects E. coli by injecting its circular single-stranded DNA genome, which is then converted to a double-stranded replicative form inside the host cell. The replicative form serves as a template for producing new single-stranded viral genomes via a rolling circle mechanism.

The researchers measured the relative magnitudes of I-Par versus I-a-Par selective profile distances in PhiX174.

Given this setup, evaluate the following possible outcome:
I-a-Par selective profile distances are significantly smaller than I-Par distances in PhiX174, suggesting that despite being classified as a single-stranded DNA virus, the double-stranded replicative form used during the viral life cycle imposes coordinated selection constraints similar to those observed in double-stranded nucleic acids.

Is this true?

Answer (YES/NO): NO